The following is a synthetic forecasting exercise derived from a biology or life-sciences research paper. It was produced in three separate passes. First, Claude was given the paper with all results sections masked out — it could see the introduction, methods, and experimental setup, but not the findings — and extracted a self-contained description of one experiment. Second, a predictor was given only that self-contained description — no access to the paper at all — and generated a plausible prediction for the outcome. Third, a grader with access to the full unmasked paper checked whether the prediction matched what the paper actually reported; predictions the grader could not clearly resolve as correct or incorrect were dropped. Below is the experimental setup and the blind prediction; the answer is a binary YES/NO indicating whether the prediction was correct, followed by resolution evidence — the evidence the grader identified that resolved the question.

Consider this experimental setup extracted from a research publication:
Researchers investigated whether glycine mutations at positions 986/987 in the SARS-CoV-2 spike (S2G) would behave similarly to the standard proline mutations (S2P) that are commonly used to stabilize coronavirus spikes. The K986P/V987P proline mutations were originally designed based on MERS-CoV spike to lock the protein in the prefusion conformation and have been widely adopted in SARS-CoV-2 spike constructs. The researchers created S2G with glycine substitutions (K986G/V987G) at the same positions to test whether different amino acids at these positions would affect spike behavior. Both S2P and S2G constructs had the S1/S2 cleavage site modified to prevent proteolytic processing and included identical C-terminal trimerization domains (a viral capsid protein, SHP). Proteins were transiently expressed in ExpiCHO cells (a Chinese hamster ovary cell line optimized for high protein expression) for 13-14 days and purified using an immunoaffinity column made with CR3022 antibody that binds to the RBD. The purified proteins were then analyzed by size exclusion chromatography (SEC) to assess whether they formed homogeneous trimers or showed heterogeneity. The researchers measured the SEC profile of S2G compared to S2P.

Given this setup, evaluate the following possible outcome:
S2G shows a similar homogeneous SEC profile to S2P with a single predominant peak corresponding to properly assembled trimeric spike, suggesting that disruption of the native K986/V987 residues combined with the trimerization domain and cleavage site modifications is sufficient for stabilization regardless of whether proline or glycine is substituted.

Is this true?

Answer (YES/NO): NO